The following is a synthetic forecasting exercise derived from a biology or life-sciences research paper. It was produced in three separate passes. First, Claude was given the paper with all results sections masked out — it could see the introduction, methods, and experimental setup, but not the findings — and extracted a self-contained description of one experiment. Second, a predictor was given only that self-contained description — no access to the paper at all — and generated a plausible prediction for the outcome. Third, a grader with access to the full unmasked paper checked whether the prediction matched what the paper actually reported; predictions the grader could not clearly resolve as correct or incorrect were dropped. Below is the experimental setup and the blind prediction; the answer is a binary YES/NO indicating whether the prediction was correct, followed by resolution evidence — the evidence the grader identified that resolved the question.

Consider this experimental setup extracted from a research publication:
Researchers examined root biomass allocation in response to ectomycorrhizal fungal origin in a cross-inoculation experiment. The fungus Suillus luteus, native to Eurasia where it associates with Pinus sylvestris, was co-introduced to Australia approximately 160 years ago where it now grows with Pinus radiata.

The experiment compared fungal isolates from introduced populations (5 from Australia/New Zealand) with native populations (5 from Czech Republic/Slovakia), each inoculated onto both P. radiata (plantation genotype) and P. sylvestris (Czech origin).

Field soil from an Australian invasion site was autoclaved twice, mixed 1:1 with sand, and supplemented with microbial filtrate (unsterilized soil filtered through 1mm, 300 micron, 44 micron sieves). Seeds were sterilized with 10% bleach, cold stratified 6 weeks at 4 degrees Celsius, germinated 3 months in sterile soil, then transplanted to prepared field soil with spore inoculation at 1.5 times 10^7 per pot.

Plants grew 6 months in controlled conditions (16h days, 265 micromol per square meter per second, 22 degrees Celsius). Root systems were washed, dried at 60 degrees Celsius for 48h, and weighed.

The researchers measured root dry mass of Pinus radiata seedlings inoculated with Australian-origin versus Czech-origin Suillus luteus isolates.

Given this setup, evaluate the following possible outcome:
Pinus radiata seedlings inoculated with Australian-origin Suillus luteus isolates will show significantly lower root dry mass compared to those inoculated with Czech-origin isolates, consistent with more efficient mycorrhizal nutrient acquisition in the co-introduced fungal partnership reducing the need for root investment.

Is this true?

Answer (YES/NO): NO